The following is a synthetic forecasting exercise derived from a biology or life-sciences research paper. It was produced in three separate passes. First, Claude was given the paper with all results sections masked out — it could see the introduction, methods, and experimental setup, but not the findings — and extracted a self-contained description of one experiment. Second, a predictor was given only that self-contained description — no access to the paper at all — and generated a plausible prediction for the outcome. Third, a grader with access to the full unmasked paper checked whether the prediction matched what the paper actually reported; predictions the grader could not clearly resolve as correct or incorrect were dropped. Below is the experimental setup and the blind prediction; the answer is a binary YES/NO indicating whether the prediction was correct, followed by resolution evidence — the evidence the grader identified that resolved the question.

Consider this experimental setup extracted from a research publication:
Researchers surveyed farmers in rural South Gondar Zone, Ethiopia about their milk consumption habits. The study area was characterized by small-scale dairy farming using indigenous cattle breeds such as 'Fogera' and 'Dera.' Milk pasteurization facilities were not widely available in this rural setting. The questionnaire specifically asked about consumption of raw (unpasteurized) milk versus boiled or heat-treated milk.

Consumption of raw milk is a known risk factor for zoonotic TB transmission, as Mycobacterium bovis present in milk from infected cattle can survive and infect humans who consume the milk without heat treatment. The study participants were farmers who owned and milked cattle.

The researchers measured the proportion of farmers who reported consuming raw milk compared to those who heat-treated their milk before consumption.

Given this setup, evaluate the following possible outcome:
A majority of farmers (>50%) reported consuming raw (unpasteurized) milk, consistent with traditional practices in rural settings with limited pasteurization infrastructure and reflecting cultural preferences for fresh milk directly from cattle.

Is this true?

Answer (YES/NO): YES